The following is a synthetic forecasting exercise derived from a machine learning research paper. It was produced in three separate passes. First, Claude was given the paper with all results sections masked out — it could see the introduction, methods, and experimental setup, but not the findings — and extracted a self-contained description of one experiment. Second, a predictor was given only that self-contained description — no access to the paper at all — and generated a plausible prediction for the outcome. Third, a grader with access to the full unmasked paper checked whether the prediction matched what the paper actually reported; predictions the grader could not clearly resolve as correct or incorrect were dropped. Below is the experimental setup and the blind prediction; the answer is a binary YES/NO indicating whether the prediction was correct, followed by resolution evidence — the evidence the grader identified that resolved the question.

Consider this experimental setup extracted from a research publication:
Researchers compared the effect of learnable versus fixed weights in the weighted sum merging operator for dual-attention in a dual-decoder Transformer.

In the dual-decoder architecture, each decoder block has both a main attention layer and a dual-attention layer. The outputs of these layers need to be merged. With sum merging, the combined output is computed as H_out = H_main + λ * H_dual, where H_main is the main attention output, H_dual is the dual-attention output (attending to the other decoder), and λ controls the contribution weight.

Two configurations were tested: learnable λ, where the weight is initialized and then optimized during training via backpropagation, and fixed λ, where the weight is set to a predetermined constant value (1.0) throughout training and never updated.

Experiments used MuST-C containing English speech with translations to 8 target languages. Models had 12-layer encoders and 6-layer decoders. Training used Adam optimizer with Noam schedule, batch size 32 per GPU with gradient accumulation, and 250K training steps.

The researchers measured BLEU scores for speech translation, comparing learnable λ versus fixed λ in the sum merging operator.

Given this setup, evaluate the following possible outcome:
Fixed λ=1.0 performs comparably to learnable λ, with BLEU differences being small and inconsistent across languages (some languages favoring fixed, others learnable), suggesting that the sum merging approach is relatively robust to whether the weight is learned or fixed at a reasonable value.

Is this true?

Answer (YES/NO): NO